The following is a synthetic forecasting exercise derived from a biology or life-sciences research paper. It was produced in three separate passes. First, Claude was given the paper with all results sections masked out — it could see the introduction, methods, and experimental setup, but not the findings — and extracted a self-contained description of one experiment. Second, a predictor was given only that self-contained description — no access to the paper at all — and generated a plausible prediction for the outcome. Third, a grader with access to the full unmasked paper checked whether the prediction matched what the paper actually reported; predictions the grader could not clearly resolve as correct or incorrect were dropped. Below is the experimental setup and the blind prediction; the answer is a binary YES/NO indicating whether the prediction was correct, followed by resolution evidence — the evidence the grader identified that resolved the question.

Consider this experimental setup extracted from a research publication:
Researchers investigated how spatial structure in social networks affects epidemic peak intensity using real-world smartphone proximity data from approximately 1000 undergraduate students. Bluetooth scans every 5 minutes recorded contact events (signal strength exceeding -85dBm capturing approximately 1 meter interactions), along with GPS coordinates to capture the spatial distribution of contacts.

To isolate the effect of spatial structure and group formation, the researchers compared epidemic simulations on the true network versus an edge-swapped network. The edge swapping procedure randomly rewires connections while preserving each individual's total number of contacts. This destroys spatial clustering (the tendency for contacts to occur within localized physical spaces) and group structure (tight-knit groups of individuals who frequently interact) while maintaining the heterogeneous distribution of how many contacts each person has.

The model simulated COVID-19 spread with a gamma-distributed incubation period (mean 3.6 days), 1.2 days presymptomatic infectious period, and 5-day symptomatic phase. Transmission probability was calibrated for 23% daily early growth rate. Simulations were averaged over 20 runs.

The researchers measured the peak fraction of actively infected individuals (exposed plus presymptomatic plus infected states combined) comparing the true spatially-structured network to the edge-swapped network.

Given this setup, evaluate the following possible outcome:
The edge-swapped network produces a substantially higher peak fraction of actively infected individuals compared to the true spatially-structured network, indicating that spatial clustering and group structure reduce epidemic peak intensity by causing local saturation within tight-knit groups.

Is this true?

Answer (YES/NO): YES